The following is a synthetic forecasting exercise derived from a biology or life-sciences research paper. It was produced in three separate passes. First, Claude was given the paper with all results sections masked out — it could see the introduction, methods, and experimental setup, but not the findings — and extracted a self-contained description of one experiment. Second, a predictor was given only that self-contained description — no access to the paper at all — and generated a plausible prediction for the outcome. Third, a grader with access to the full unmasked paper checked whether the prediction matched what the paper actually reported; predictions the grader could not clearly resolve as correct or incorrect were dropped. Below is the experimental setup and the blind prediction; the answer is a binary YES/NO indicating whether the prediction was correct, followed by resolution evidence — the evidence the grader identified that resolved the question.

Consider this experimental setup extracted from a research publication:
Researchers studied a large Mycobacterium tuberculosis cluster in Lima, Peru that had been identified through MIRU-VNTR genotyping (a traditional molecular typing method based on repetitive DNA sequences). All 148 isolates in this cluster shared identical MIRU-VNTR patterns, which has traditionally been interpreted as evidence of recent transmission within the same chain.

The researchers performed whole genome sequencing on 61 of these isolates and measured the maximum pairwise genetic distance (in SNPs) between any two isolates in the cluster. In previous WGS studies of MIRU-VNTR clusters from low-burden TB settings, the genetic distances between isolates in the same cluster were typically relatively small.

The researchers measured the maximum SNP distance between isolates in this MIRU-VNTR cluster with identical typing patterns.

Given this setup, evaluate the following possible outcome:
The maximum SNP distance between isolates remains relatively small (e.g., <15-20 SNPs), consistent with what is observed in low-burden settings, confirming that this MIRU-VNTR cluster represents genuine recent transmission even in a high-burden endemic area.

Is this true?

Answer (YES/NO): NO